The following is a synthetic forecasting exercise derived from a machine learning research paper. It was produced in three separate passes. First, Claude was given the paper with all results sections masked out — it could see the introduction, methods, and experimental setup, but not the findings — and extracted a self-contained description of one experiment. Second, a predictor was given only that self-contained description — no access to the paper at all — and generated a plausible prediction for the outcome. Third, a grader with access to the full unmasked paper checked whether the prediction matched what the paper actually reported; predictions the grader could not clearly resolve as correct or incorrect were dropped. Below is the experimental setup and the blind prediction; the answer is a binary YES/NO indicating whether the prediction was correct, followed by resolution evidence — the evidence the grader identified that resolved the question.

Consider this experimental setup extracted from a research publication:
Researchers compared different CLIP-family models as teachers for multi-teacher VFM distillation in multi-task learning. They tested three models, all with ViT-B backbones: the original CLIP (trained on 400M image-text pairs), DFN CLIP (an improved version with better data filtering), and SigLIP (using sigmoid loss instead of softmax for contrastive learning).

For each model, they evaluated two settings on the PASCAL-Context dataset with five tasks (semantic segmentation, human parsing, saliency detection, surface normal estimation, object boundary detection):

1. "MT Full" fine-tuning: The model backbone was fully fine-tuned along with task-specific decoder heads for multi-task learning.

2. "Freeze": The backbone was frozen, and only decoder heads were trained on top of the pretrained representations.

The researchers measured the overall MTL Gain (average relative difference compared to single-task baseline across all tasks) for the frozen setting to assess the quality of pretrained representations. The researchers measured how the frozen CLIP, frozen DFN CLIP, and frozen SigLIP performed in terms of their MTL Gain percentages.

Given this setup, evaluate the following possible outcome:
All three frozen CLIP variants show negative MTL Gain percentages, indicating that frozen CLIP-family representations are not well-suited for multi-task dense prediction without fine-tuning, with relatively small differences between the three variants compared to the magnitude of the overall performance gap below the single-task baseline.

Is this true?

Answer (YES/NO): NO